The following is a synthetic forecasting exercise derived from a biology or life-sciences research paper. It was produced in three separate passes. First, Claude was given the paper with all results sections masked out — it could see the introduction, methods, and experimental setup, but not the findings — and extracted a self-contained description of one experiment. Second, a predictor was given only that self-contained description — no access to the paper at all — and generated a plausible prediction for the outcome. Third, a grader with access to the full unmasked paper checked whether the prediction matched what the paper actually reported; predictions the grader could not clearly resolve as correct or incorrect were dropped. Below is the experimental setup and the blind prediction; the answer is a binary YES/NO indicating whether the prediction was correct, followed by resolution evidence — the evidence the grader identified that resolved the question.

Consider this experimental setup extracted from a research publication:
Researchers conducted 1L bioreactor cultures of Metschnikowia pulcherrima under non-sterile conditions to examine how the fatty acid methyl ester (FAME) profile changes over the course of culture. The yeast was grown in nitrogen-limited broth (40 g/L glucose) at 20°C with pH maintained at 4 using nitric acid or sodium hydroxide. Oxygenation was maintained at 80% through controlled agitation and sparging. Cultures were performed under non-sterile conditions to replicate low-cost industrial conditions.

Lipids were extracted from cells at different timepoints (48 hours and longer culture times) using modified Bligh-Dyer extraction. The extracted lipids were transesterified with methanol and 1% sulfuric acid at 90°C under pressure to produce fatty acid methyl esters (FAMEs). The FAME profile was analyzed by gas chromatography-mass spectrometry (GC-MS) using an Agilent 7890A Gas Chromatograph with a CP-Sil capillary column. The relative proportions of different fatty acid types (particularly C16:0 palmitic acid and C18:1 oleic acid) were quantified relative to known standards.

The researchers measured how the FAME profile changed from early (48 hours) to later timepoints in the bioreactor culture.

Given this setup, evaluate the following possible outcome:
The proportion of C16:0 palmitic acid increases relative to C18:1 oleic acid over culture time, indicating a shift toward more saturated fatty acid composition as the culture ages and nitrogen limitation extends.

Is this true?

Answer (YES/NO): NO